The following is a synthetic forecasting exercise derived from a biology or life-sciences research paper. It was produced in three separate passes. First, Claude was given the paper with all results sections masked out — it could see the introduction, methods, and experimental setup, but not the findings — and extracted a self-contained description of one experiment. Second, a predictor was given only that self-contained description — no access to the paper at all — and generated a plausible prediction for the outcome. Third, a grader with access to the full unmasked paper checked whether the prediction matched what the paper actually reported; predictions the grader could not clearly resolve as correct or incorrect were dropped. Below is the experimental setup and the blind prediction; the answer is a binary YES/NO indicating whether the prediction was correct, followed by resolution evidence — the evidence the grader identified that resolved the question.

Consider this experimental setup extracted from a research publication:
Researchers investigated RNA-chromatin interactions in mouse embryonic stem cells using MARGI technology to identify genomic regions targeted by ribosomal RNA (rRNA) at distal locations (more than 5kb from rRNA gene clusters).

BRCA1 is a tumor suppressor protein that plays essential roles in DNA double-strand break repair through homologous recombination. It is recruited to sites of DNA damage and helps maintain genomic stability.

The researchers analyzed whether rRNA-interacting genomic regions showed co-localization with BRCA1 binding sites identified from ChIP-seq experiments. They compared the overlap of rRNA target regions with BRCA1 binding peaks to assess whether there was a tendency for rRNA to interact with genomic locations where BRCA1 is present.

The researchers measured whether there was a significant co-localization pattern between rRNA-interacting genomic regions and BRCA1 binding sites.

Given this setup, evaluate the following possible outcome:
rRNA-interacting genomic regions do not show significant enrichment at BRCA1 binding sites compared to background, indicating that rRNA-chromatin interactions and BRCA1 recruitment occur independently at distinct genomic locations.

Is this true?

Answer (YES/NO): NO